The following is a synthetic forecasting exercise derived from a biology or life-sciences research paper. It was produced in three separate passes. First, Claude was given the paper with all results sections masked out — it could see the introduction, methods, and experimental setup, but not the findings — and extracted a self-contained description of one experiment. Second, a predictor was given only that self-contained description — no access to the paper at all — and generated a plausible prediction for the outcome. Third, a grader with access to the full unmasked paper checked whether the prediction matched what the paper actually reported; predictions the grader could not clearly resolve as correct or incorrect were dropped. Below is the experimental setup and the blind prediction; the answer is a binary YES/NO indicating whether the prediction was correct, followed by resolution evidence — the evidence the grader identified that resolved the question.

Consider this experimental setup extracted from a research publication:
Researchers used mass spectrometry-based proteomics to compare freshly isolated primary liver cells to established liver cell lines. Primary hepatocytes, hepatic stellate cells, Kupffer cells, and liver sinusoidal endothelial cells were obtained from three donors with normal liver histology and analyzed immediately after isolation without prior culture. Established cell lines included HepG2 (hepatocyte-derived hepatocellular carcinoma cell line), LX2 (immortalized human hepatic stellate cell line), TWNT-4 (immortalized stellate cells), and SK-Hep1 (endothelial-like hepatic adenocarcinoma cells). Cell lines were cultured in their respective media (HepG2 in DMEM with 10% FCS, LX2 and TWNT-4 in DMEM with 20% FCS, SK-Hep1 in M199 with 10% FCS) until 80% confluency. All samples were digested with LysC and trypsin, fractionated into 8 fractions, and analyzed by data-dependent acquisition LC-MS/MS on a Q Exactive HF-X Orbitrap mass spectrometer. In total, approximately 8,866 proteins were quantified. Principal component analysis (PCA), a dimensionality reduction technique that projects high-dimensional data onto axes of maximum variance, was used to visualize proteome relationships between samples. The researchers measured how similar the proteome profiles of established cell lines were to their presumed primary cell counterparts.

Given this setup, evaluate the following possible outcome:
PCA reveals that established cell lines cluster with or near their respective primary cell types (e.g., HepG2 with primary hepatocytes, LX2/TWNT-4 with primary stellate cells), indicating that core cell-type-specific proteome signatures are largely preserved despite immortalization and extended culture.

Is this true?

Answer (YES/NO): NO